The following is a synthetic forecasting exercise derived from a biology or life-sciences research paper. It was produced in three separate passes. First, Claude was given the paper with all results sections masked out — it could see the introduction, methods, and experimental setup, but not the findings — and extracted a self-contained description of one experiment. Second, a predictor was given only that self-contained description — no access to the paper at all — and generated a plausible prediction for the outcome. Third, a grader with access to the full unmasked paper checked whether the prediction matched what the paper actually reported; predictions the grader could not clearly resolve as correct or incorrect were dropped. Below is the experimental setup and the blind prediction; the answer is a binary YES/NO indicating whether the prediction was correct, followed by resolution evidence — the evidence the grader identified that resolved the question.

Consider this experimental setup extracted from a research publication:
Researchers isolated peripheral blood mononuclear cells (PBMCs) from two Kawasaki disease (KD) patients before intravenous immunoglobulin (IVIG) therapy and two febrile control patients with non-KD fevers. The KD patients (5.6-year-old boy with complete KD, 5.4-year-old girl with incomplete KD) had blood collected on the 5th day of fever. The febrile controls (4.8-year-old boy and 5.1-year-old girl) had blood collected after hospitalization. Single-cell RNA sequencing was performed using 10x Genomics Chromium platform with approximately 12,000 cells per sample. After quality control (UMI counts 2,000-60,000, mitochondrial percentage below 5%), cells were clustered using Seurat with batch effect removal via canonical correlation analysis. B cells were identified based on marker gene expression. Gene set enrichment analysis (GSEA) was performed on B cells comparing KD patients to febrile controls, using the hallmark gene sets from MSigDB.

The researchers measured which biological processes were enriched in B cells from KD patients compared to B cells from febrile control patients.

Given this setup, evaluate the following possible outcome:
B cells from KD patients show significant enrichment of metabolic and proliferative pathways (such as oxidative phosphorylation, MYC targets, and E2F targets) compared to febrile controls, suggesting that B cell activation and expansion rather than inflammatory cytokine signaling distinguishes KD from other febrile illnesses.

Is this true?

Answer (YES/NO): NO